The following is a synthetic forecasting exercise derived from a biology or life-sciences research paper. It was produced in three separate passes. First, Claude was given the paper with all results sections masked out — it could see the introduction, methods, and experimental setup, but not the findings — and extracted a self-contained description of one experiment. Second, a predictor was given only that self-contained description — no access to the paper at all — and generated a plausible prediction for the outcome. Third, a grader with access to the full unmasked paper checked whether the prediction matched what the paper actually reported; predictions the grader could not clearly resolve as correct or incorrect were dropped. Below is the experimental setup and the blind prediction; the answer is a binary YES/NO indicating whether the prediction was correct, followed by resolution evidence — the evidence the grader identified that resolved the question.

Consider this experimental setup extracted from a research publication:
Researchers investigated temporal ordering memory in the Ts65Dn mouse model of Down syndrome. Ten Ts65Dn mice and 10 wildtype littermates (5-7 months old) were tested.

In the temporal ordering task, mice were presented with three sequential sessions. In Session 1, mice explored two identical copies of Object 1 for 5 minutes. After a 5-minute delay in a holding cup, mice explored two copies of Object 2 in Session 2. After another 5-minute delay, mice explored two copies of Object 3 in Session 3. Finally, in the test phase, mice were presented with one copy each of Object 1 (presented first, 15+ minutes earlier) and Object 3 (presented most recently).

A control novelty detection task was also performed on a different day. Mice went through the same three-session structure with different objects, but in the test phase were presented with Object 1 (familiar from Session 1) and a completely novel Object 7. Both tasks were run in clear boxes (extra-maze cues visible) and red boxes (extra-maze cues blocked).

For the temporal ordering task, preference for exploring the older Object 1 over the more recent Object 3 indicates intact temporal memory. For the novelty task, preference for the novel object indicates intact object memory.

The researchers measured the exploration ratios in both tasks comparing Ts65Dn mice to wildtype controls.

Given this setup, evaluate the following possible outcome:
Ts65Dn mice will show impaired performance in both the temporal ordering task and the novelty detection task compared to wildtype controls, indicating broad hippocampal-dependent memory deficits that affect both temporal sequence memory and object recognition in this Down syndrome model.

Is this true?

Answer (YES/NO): NO